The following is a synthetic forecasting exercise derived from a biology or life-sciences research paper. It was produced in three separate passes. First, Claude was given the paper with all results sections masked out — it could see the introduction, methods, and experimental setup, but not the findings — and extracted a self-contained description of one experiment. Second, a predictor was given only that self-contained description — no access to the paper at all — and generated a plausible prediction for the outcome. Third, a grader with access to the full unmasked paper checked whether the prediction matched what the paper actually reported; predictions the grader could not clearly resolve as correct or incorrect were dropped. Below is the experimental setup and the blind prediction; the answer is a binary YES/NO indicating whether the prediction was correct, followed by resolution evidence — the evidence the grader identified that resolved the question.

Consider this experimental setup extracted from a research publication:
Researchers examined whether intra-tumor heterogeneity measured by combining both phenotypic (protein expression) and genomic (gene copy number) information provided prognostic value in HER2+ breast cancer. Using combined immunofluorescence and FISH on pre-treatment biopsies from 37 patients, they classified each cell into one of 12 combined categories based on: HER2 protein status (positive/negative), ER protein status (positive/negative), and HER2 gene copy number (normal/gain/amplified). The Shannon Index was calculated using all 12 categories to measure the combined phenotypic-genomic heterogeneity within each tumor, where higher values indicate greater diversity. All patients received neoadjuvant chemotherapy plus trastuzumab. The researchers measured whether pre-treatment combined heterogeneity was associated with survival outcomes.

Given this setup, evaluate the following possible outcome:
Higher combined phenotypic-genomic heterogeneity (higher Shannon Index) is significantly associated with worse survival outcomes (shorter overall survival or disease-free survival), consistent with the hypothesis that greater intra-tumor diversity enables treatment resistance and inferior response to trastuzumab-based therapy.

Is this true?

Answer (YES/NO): NO